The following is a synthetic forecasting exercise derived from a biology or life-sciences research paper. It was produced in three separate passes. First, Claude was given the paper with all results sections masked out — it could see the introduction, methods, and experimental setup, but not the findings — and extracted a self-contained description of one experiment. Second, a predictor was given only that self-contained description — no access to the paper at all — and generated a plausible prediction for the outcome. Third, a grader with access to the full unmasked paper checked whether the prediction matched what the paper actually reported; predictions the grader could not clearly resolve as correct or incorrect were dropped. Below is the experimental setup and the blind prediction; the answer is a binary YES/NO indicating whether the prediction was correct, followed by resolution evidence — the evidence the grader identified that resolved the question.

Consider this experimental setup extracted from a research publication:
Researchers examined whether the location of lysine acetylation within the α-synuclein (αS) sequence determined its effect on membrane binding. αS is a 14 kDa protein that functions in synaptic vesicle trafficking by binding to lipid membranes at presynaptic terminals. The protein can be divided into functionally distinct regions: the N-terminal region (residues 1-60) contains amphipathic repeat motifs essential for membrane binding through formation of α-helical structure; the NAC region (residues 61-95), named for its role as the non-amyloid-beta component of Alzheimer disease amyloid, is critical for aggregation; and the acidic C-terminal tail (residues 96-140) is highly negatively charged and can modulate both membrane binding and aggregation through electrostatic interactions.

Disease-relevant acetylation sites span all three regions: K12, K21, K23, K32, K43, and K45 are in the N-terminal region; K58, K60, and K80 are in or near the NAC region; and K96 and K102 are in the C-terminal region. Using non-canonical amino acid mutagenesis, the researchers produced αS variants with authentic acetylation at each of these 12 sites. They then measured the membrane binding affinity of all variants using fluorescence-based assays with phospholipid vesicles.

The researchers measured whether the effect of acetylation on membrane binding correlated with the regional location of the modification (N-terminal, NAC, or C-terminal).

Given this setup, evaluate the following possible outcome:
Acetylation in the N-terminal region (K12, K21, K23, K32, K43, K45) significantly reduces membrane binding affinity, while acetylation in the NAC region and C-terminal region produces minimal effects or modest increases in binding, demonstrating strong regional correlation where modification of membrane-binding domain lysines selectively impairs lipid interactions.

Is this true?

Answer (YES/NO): NO